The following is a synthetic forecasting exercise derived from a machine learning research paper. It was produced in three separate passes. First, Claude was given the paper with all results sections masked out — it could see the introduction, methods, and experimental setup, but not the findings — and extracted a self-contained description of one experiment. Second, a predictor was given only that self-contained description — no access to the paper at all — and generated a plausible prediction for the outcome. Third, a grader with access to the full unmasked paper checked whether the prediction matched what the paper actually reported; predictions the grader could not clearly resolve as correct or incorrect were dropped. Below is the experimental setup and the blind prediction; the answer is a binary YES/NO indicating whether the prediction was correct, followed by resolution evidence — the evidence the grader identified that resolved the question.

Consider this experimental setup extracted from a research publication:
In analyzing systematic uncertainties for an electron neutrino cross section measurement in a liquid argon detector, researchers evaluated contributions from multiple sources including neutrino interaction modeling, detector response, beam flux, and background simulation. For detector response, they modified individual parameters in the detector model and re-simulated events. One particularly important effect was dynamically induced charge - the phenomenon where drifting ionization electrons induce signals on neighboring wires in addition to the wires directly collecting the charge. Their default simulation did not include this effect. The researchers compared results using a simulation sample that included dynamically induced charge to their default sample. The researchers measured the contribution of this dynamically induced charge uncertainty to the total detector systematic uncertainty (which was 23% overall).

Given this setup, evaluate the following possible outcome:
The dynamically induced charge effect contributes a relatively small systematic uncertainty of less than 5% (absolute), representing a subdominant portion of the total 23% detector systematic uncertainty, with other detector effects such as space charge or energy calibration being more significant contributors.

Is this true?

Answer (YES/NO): NO